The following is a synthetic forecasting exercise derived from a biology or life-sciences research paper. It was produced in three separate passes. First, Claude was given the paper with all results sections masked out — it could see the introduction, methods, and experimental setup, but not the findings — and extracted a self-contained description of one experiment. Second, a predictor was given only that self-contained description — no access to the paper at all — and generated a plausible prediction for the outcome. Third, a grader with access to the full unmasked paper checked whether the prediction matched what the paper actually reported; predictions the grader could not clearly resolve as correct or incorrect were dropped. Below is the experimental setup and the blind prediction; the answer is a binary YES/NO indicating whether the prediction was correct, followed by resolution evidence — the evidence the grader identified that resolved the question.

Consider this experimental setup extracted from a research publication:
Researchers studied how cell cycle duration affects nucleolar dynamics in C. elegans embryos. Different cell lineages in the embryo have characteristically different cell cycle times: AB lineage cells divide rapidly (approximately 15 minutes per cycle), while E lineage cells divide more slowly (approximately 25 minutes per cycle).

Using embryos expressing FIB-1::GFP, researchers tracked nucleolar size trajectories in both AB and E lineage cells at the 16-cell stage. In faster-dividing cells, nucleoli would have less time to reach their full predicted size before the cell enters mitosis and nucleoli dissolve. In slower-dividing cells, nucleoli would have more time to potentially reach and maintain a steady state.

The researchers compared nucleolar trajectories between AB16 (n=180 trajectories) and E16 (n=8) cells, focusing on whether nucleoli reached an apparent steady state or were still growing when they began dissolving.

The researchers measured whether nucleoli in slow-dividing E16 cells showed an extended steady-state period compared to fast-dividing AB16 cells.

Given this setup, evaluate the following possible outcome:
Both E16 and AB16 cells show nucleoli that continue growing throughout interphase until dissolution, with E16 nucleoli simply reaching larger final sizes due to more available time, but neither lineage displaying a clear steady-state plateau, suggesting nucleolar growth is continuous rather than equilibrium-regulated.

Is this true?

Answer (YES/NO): NO